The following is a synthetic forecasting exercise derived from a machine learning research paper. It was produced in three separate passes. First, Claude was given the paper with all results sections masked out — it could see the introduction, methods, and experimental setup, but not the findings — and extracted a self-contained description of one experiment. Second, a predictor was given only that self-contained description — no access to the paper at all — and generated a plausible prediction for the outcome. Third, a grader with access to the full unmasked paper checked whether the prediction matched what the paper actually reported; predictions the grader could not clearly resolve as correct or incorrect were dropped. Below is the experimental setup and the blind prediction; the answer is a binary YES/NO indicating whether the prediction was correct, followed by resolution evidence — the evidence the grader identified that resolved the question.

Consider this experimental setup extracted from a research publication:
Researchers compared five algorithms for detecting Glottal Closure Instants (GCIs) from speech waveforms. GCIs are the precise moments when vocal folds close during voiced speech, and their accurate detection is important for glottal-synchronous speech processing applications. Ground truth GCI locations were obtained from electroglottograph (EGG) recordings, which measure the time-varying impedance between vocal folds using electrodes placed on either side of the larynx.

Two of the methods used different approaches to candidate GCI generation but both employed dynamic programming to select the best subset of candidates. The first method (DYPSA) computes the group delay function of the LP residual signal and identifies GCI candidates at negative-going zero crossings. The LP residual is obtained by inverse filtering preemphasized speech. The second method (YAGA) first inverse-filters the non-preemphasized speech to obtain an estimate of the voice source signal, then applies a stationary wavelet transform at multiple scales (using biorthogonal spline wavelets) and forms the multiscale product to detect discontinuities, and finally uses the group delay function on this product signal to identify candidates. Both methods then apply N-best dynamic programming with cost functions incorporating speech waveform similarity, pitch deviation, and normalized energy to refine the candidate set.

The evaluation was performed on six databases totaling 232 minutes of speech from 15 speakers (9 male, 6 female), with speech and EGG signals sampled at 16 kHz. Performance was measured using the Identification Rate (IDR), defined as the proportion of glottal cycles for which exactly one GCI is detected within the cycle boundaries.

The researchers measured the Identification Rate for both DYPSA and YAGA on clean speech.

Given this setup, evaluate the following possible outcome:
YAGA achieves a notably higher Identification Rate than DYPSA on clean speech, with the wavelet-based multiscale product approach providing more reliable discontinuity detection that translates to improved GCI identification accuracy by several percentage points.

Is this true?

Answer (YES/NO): NO